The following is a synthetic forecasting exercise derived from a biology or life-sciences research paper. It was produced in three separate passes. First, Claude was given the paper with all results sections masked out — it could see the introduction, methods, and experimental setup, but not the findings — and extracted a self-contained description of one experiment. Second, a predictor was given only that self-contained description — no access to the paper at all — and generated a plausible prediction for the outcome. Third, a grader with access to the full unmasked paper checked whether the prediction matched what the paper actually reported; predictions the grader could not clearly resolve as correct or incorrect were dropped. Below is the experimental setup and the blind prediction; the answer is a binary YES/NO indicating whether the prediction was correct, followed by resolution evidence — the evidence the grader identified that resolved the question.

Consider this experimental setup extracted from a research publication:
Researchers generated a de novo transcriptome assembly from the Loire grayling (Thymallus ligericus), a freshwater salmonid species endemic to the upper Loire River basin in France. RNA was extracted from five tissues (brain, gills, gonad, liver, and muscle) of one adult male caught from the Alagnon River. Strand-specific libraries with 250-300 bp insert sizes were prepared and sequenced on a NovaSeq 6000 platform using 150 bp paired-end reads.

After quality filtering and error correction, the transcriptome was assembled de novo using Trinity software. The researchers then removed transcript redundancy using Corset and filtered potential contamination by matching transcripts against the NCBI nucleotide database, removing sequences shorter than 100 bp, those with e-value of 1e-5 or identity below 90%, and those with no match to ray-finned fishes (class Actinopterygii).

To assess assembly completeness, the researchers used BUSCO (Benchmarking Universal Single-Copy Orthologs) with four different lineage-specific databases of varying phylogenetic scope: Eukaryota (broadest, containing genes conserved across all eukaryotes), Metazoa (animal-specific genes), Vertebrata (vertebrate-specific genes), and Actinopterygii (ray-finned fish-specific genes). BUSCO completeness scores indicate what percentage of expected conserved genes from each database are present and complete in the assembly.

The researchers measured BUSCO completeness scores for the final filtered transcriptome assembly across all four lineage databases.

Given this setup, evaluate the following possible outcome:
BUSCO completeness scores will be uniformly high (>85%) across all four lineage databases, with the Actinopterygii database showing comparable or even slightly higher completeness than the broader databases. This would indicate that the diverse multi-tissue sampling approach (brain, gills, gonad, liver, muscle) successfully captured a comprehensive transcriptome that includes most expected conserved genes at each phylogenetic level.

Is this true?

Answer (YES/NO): YES